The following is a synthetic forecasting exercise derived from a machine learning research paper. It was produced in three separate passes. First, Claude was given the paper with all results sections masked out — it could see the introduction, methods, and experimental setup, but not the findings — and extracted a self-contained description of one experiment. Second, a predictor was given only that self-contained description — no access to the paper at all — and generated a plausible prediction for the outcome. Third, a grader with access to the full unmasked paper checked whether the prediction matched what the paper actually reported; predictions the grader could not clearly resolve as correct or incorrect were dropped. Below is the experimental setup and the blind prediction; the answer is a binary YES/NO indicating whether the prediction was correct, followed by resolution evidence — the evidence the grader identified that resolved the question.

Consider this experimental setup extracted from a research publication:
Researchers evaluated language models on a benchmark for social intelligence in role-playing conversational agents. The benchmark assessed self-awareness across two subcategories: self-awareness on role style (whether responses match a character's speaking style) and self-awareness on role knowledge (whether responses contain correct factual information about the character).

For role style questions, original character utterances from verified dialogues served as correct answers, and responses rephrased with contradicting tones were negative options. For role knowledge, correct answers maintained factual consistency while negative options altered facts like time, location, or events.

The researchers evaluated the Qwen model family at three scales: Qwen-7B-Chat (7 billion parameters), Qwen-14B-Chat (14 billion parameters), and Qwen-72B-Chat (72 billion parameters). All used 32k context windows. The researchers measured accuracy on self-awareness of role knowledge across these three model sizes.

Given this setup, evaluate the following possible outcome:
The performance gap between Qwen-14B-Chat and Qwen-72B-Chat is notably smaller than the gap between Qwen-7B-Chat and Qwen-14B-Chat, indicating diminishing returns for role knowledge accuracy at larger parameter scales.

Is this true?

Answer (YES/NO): YES